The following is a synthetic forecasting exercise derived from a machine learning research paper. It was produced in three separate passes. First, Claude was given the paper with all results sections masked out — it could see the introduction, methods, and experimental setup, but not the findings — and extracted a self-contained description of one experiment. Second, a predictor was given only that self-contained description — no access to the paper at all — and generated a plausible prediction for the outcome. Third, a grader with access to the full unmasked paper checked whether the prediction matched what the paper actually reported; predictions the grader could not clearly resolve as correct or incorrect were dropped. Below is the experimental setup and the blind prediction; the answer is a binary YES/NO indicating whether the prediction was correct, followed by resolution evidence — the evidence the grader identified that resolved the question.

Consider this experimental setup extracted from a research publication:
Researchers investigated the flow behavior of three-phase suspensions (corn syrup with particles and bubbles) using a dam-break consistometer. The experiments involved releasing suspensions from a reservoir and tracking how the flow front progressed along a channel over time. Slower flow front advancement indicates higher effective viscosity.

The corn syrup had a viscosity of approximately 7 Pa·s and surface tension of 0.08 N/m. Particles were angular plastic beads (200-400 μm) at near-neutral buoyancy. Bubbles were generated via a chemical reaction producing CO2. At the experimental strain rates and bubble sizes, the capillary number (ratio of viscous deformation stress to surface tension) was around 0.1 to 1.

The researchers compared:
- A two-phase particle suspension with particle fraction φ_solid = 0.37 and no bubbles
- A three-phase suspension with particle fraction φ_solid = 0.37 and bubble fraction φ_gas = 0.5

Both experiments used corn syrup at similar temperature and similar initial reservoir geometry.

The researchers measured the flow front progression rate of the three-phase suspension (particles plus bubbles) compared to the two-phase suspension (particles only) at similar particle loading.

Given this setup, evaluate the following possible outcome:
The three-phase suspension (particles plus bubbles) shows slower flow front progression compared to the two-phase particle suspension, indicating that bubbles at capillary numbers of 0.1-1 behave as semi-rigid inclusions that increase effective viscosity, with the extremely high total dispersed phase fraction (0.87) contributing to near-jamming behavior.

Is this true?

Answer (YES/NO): YES